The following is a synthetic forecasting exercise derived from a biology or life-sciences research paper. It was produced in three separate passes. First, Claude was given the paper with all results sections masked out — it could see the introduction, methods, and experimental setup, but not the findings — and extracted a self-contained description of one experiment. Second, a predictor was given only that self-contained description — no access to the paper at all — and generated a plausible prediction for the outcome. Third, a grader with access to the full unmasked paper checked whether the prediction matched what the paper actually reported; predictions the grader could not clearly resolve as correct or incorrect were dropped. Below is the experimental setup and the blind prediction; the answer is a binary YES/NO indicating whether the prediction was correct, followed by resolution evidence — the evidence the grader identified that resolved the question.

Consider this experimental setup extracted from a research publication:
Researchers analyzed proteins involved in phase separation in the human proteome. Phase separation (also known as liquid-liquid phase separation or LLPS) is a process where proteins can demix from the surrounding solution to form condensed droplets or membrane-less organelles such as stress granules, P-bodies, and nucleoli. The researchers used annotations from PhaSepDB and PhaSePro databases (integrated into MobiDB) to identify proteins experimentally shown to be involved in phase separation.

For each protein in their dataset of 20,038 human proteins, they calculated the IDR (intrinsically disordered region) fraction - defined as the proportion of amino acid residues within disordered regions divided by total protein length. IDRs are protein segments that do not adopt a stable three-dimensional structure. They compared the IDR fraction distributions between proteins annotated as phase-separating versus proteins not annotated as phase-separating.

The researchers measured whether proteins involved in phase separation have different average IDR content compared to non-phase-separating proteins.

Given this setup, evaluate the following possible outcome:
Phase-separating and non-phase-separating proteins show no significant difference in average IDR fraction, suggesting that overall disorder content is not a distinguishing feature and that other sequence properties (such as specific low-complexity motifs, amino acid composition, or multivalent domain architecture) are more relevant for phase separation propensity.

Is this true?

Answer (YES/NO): NO